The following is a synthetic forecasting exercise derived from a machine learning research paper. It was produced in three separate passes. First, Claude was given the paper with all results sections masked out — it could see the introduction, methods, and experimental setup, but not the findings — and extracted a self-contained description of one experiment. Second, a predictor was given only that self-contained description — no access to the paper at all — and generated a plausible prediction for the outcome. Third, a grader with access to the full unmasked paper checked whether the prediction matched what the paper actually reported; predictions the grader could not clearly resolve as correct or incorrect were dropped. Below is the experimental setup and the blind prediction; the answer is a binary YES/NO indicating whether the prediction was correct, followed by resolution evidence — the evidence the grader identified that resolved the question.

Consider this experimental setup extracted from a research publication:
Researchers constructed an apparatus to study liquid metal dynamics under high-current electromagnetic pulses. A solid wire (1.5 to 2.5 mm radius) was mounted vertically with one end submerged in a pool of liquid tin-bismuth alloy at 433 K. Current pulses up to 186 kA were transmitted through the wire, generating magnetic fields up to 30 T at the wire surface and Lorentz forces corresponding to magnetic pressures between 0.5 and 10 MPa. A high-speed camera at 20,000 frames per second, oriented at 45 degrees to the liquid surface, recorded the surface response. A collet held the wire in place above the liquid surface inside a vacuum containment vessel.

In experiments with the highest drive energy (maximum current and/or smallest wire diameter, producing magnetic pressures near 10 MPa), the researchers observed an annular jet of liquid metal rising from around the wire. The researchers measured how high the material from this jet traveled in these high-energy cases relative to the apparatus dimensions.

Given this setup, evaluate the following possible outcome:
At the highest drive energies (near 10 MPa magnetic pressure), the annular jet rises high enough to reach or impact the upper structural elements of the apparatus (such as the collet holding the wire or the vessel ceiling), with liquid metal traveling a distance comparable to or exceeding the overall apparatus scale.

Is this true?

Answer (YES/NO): YES